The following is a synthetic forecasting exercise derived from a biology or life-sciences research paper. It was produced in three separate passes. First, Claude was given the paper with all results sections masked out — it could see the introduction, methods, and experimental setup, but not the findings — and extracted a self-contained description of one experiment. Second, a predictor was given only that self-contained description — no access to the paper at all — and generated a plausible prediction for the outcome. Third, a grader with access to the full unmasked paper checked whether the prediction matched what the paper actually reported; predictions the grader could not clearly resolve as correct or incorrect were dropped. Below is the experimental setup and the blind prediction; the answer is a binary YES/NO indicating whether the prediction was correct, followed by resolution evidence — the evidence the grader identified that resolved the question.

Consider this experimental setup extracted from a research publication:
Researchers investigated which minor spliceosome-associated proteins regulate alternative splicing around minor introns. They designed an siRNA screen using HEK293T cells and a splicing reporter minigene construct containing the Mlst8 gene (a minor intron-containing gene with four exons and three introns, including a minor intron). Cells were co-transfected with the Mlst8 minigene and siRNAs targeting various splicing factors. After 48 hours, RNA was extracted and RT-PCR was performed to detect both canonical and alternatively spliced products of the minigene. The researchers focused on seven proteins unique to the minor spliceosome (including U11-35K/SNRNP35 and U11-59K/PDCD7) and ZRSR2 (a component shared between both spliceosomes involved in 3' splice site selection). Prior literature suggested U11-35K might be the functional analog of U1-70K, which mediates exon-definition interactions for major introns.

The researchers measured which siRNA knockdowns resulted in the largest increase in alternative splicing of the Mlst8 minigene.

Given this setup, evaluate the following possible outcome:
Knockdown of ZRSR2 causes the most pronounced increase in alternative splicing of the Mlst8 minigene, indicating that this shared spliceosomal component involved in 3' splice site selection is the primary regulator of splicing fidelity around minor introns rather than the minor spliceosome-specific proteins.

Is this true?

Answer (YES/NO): NO